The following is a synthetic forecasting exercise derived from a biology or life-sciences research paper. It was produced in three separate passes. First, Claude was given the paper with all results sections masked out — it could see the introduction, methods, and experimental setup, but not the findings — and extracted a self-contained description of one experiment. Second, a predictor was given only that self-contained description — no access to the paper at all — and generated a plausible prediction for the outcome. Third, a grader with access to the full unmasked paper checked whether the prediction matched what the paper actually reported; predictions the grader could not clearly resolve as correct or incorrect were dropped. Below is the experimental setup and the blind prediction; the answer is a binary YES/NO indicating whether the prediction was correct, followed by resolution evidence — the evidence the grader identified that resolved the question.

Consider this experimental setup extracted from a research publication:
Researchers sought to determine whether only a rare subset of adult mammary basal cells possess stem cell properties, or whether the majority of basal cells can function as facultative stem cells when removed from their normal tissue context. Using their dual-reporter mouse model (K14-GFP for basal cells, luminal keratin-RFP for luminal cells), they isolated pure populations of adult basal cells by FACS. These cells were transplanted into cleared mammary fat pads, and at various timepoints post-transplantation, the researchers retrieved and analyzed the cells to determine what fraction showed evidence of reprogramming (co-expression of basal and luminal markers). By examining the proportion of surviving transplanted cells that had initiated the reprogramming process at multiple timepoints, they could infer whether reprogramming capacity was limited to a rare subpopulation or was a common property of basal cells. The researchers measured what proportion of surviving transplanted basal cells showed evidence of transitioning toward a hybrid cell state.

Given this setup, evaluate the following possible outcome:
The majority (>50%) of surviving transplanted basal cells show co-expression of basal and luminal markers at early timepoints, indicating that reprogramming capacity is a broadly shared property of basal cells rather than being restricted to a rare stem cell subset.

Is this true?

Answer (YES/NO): YES